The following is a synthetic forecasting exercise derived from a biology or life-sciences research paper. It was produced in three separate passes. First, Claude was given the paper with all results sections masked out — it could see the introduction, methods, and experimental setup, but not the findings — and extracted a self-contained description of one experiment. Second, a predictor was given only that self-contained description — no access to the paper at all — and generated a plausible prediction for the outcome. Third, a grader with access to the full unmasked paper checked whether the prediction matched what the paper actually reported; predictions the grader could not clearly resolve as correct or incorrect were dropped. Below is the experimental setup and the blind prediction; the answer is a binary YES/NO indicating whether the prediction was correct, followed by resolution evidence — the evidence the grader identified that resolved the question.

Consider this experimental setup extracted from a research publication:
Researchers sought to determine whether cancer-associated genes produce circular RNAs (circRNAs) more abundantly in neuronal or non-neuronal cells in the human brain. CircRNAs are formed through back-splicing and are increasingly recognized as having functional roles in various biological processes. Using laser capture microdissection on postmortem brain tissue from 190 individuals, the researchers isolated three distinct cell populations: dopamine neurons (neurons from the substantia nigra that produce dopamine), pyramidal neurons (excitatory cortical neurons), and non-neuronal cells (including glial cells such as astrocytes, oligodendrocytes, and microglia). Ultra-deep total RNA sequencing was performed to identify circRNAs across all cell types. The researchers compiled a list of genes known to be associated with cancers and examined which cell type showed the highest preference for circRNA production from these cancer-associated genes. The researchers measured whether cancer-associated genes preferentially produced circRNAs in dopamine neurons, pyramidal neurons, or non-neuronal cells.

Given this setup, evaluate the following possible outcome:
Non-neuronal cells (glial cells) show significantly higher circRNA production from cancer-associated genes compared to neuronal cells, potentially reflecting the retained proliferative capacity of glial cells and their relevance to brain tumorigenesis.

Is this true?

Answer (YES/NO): YES